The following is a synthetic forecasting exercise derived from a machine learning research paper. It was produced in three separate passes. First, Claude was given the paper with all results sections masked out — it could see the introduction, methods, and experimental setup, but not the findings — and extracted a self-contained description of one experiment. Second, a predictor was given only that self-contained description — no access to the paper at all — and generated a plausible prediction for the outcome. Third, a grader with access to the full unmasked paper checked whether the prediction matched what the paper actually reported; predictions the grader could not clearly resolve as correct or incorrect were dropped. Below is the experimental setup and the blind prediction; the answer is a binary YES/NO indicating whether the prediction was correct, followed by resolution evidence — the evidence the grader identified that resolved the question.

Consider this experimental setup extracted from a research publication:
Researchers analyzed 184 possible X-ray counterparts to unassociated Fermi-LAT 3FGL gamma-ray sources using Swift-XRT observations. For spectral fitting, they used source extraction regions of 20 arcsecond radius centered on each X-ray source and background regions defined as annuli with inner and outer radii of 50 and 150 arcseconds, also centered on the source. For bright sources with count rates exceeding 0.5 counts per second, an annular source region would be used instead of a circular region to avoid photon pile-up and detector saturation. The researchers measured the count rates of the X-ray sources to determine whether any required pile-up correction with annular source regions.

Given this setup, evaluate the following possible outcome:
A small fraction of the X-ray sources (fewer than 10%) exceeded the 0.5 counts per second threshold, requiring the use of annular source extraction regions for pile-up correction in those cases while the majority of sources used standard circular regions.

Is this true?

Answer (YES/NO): NO